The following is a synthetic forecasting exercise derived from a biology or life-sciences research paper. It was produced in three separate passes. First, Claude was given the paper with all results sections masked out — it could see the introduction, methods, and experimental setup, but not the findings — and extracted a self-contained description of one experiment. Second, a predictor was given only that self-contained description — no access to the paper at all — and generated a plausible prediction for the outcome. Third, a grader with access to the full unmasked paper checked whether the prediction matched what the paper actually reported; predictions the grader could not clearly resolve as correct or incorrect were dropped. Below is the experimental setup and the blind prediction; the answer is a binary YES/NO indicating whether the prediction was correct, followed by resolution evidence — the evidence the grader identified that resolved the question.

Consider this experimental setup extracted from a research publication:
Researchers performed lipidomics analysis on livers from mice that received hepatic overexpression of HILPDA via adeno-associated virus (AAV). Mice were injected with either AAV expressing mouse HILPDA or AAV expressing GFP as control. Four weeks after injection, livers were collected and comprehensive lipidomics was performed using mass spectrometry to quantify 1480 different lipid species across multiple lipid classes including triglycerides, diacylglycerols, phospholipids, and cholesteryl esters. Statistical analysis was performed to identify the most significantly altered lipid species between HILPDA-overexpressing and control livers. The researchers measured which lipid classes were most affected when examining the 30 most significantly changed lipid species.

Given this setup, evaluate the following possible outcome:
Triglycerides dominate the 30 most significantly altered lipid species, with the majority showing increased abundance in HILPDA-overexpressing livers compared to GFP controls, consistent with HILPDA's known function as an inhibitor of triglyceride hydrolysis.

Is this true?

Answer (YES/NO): YES